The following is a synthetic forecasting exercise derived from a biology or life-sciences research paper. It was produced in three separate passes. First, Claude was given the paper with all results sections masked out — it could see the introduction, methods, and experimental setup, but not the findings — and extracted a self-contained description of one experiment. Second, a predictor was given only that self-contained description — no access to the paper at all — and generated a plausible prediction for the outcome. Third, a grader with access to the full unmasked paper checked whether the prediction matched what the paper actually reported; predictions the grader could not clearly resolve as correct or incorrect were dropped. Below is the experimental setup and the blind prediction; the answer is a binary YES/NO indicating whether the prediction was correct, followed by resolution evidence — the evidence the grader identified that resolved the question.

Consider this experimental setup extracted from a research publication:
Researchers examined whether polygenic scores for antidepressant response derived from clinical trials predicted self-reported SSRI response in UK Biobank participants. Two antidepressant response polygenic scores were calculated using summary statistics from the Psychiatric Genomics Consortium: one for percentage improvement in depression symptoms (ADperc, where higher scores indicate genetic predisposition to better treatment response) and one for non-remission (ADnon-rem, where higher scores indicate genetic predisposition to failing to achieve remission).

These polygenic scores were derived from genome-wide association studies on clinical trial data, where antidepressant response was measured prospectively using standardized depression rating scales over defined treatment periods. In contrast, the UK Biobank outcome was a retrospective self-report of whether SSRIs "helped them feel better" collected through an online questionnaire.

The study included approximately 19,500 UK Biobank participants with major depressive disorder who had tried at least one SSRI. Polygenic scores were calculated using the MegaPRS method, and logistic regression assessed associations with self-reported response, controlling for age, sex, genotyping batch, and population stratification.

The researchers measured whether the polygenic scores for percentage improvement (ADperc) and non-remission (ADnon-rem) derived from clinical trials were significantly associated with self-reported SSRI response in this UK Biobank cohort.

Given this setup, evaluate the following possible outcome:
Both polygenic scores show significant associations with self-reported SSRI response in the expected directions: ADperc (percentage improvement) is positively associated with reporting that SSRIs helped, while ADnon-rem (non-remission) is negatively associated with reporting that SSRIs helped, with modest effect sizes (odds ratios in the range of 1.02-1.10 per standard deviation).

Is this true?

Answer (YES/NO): NO